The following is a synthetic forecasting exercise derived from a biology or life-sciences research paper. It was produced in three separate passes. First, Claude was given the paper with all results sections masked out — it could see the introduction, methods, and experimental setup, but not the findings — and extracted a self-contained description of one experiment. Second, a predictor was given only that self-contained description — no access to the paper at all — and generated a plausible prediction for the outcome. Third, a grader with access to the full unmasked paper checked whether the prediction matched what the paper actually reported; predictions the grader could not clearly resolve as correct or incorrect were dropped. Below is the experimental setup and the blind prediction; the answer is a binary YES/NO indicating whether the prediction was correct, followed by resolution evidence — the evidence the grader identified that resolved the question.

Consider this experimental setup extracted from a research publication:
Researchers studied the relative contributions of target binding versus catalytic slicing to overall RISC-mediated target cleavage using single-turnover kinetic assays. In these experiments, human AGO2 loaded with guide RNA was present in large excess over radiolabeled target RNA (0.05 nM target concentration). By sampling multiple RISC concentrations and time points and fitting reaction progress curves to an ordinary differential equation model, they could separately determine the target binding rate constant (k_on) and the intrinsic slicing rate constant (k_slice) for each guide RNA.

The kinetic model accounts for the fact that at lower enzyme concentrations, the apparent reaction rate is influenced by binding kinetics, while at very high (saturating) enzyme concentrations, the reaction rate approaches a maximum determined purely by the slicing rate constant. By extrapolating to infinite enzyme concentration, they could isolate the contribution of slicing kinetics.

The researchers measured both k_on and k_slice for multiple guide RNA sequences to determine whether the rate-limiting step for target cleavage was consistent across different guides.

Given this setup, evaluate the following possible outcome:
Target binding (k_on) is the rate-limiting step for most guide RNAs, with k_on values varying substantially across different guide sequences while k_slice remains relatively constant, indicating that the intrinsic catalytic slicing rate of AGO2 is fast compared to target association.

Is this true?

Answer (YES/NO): NO